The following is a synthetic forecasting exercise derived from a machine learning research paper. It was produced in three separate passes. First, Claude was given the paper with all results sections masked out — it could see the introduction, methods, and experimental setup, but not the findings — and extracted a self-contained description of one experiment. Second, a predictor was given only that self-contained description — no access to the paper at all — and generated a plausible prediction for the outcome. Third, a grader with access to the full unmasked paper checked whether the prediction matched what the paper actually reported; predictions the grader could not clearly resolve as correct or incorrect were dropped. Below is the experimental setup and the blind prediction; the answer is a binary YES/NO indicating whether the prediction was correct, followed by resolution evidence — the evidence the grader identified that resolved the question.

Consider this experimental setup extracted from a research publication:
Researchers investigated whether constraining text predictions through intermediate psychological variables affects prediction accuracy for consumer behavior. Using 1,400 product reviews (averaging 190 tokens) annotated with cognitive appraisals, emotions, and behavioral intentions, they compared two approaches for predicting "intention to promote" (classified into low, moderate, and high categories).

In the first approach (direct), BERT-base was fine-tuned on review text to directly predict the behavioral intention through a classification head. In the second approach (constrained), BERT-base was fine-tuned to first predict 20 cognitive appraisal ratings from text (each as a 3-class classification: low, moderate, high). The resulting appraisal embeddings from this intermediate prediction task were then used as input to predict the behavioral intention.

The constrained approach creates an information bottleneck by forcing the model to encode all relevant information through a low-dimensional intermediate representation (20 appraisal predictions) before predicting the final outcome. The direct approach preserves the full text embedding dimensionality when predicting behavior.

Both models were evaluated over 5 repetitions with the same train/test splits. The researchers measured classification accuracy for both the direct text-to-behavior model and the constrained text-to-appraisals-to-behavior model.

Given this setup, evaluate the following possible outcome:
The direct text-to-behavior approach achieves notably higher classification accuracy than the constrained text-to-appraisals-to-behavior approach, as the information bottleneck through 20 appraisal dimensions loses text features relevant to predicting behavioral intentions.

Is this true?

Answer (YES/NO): YES